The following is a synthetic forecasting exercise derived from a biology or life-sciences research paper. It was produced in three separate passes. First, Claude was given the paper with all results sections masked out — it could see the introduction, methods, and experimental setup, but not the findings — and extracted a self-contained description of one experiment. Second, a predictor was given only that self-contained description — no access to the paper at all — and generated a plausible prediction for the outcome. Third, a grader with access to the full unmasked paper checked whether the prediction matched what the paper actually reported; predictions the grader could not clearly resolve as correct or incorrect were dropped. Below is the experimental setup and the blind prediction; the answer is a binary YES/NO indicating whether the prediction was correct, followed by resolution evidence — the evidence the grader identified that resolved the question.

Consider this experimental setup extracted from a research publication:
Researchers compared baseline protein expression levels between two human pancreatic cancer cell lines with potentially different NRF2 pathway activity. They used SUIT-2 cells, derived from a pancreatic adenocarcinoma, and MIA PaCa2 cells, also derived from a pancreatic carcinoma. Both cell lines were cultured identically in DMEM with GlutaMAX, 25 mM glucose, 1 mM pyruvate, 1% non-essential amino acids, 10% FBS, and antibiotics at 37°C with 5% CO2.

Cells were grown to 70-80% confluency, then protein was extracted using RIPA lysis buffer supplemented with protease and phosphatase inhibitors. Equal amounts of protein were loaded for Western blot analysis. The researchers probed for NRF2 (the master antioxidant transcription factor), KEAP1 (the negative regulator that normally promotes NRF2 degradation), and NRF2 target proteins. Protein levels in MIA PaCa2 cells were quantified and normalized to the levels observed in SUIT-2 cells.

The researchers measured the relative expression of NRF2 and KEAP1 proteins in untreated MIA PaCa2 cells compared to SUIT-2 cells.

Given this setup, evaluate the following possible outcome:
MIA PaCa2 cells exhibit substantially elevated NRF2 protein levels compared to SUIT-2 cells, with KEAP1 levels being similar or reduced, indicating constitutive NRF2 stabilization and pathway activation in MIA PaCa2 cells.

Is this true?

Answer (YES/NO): NO